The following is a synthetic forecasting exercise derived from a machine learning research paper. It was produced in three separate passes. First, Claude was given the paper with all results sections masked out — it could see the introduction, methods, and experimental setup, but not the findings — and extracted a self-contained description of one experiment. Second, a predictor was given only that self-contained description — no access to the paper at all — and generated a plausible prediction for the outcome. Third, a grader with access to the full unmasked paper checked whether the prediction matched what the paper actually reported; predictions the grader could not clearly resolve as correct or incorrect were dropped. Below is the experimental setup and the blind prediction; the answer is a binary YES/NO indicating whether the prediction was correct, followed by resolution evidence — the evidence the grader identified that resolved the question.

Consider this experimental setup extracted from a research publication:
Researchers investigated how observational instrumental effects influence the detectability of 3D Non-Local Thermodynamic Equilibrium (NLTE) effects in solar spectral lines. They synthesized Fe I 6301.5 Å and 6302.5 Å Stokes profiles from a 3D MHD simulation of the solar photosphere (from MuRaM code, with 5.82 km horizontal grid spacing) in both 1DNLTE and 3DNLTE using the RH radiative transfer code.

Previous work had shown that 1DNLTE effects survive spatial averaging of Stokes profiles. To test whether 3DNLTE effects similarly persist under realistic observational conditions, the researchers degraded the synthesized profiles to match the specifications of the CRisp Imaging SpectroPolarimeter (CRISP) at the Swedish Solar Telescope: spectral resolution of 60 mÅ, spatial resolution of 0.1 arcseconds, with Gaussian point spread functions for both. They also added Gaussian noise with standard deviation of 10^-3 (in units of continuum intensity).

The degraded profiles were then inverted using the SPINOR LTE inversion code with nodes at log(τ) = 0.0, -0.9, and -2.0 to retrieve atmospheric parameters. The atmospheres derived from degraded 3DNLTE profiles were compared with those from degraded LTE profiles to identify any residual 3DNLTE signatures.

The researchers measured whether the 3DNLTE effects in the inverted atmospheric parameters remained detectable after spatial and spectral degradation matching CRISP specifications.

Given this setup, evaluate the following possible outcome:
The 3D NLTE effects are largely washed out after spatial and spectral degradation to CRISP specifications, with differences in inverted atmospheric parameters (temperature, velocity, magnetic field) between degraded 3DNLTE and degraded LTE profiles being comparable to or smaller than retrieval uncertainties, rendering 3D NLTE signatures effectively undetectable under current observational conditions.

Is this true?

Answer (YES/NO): NO